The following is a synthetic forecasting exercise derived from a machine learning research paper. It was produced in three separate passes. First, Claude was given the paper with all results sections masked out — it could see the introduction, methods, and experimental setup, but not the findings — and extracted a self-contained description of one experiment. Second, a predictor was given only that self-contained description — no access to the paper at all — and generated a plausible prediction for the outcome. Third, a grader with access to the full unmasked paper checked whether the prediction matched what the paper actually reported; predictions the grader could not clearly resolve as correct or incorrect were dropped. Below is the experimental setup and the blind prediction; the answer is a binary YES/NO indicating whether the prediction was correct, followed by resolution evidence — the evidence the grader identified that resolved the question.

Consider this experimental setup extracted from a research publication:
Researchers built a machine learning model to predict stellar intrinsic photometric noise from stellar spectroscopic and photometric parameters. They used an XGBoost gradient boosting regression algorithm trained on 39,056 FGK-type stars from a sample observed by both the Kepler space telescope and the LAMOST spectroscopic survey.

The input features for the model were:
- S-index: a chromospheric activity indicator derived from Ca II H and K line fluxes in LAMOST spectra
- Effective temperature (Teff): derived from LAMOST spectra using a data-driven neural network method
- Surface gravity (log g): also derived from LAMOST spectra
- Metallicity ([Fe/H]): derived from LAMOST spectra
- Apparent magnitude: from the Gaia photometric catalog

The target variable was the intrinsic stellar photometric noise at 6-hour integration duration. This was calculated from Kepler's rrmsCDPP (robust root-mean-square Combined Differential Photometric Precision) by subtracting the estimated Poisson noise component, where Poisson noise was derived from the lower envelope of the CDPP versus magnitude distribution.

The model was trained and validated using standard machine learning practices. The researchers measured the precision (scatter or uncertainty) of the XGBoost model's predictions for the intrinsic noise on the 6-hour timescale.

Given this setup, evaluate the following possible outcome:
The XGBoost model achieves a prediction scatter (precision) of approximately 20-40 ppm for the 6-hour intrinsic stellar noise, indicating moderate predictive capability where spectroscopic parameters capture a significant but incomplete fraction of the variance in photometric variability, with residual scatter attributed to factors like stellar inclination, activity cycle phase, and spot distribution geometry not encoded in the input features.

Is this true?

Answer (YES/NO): YES